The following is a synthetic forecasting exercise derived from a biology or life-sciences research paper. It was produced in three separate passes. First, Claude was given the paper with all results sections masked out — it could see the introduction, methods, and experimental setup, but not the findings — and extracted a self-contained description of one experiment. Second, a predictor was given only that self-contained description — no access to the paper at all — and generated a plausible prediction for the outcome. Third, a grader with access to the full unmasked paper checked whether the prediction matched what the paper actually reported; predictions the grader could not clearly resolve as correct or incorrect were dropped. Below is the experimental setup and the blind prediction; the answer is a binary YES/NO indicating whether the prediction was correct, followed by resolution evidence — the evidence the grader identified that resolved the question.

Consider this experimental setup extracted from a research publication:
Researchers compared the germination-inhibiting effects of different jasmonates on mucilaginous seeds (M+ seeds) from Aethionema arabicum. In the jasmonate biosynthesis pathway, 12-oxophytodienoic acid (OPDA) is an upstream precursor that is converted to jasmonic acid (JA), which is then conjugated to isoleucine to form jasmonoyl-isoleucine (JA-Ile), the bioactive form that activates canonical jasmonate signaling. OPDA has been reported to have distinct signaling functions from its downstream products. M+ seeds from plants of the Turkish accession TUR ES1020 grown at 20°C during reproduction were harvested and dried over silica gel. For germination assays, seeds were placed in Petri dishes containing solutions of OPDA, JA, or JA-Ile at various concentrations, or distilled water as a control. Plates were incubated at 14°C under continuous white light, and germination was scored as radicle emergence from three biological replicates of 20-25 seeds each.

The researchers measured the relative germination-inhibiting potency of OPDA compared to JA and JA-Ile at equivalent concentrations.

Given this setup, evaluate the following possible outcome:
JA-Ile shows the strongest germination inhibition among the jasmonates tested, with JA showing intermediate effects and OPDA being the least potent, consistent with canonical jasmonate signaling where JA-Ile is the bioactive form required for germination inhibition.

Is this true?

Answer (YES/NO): NO